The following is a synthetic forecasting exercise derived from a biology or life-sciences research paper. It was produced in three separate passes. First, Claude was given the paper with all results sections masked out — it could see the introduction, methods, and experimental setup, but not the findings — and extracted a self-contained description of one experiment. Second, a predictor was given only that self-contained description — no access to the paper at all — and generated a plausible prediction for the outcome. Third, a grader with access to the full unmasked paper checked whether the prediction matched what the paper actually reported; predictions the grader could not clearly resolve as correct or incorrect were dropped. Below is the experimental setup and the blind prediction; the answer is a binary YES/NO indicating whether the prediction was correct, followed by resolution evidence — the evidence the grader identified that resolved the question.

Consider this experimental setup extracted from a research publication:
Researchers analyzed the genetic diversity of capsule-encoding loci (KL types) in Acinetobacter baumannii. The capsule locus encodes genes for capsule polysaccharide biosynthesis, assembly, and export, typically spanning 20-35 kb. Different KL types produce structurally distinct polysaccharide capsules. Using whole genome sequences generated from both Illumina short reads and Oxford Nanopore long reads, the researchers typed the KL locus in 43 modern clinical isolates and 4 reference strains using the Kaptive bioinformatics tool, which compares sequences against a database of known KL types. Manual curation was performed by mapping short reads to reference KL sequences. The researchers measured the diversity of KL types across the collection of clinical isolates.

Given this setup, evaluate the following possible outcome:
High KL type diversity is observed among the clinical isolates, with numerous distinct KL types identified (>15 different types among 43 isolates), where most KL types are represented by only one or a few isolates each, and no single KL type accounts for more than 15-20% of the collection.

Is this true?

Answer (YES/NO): NO